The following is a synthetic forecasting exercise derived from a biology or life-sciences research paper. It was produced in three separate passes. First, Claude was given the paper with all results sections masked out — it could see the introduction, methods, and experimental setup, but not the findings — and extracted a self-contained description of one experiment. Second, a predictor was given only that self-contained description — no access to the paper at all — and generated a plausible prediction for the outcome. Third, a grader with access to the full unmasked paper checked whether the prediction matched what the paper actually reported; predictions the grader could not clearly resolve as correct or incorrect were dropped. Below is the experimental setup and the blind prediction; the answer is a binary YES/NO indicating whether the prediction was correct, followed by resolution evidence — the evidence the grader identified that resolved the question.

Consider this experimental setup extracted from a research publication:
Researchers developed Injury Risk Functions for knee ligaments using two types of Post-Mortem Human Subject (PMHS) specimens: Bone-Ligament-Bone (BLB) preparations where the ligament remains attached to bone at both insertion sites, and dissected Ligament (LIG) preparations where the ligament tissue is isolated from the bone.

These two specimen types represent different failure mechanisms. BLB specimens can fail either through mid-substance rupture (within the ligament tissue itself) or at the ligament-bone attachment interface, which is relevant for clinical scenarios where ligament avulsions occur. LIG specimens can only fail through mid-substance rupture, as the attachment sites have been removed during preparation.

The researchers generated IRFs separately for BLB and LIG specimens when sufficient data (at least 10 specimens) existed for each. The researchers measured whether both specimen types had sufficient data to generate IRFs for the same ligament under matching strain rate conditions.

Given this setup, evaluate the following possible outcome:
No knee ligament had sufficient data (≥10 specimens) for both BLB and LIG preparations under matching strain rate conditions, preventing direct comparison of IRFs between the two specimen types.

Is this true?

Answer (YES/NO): NO